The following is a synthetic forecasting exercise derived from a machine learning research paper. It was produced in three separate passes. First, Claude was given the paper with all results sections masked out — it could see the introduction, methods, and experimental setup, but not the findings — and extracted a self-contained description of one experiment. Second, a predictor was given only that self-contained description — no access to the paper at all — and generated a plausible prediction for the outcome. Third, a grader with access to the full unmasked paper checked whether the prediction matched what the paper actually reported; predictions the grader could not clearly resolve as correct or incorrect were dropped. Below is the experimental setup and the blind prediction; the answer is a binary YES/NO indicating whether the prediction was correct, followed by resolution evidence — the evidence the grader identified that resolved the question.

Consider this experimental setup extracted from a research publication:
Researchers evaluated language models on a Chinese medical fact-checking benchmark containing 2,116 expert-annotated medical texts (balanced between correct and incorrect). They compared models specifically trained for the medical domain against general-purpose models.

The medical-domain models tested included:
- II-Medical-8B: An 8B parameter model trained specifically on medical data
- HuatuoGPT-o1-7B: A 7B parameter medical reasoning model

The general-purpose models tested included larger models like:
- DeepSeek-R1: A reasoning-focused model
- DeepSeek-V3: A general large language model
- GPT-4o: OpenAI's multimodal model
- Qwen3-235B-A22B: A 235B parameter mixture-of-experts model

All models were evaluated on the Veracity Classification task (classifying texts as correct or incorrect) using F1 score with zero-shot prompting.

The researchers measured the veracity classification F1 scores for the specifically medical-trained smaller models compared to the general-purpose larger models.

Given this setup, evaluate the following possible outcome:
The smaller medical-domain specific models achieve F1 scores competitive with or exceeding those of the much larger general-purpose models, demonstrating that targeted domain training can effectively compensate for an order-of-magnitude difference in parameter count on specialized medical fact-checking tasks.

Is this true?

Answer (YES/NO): NO